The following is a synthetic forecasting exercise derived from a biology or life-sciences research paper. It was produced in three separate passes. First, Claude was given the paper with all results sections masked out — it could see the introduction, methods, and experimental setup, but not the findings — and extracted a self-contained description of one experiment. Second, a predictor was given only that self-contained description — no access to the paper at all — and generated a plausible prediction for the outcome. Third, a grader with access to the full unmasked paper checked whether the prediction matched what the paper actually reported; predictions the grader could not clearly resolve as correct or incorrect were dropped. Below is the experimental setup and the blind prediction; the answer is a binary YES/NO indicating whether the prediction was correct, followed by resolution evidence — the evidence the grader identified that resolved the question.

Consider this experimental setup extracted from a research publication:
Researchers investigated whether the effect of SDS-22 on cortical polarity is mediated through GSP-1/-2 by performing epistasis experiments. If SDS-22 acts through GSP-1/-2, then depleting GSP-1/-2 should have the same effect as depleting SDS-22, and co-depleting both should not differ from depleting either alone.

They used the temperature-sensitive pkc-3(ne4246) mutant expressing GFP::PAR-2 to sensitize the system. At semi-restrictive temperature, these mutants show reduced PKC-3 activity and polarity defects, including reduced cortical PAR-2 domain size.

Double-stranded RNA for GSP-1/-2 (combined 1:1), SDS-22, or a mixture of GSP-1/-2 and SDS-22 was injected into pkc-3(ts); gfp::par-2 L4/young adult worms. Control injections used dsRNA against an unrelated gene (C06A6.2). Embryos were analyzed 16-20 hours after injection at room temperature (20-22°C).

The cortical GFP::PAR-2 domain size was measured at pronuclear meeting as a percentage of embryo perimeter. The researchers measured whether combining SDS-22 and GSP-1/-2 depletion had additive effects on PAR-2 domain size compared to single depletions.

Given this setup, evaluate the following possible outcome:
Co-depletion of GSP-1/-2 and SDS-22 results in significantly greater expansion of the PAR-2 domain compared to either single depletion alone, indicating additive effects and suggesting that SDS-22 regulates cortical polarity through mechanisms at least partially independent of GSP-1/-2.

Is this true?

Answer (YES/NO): NO